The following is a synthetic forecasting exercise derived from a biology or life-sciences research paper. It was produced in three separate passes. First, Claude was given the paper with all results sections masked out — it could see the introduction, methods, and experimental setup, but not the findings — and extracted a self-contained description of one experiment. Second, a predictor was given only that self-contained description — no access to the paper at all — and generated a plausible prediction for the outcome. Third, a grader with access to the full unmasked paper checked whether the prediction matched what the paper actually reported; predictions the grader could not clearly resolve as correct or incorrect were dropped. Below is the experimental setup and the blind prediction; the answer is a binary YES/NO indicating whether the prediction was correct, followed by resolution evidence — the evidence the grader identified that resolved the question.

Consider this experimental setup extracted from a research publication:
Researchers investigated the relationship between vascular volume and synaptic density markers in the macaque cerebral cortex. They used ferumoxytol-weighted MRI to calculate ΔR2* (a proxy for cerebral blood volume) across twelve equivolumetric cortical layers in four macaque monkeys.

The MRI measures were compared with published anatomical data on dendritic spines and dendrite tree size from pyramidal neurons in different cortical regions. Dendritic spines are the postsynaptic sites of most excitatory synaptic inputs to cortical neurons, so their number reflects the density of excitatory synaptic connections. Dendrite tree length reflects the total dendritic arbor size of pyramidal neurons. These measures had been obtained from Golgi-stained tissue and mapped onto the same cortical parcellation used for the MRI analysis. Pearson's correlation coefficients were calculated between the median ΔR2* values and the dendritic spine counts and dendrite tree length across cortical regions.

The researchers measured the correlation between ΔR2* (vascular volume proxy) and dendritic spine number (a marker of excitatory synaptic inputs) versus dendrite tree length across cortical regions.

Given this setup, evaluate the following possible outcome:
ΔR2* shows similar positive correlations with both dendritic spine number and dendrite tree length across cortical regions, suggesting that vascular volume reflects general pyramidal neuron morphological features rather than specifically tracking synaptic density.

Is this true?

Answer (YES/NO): NO